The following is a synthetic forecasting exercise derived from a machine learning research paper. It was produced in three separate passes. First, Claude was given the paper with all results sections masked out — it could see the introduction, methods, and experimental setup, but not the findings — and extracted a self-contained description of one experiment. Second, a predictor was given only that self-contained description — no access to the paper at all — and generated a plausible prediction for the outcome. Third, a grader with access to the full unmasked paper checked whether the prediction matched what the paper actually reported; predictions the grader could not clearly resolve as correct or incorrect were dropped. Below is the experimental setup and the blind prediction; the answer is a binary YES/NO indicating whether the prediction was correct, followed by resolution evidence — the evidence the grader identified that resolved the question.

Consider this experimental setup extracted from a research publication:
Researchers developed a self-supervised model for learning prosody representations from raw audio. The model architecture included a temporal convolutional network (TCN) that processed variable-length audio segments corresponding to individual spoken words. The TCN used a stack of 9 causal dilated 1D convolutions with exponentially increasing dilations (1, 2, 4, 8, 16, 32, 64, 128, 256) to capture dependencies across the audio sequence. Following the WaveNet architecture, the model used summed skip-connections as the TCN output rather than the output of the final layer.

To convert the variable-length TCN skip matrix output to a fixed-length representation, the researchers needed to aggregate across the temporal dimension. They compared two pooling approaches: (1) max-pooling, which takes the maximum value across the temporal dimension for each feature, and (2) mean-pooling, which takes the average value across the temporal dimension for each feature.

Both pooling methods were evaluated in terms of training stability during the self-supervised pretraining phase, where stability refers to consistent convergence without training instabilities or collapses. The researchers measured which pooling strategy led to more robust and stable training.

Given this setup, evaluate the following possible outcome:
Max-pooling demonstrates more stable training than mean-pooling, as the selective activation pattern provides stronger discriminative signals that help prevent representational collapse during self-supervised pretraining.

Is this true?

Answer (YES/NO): NO